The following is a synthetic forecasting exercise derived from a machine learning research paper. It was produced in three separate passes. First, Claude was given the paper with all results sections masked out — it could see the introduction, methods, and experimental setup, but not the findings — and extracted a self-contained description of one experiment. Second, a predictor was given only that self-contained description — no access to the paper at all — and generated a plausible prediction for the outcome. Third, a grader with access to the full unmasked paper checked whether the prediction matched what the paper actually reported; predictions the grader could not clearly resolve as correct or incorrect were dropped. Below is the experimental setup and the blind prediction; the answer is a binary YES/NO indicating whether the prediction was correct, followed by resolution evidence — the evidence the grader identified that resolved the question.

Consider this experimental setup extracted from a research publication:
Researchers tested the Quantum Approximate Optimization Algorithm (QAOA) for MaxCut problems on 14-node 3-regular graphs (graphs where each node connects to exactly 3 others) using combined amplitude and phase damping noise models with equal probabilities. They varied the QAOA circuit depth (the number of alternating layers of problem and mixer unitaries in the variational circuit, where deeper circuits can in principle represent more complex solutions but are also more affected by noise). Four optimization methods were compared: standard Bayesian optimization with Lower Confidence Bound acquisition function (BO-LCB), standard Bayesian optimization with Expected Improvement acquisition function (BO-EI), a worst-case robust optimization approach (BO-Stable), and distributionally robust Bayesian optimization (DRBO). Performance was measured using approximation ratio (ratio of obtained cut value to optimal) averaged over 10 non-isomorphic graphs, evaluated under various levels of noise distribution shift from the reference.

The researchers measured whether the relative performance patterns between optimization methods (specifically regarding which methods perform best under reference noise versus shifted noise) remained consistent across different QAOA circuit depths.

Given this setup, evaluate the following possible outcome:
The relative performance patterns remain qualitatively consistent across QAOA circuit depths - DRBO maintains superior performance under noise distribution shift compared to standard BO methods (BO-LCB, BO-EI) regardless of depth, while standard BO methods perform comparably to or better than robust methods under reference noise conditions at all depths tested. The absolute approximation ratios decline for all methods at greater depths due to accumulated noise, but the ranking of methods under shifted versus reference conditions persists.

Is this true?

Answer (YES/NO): YES